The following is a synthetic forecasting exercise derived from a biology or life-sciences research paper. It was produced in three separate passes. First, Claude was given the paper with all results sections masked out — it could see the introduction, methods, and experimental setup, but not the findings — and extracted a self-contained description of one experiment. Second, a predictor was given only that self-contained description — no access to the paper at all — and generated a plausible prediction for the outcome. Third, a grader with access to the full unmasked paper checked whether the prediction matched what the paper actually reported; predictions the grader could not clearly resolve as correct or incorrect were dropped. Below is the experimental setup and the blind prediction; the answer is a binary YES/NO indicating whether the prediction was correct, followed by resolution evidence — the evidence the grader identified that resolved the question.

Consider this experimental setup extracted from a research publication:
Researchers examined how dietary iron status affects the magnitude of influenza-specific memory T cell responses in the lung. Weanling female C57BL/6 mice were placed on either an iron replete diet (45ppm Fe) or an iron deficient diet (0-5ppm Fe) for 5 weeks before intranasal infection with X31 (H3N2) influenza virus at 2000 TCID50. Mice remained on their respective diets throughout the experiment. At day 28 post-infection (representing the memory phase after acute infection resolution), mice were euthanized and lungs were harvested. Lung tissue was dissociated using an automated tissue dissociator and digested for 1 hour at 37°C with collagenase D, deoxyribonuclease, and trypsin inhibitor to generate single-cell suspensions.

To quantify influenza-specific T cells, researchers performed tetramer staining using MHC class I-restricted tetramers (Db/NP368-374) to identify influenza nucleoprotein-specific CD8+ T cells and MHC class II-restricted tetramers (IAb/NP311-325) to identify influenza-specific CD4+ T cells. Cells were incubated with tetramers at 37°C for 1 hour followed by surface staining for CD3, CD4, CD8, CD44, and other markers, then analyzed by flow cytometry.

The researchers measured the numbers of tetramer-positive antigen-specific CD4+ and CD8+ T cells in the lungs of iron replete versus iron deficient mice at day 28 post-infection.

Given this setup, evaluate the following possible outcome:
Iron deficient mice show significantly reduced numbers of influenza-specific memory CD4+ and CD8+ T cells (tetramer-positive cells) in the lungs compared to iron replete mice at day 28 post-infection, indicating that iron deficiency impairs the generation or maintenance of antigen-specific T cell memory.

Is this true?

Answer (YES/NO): NO